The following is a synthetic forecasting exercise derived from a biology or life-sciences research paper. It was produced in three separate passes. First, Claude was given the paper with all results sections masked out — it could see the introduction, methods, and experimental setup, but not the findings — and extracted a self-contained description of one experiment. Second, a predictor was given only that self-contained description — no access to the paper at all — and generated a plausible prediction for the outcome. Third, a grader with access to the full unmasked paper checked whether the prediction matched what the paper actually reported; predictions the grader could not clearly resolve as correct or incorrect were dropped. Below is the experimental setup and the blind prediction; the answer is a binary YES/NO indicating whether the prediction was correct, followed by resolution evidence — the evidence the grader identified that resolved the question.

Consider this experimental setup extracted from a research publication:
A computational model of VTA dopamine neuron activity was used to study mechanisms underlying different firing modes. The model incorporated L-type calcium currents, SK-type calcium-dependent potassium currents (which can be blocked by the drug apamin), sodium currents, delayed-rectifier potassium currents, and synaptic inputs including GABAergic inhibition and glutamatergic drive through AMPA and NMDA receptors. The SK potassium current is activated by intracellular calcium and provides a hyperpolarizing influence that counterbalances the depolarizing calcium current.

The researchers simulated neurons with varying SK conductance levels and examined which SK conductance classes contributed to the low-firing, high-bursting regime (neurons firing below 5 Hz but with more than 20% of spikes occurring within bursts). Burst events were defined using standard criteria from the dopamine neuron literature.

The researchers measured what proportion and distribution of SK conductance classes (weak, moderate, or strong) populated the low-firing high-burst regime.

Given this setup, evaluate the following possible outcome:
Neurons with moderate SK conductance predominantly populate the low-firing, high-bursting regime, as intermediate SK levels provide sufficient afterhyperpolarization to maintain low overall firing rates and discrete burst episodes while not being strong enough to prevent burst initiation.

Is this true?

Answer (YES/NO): NO